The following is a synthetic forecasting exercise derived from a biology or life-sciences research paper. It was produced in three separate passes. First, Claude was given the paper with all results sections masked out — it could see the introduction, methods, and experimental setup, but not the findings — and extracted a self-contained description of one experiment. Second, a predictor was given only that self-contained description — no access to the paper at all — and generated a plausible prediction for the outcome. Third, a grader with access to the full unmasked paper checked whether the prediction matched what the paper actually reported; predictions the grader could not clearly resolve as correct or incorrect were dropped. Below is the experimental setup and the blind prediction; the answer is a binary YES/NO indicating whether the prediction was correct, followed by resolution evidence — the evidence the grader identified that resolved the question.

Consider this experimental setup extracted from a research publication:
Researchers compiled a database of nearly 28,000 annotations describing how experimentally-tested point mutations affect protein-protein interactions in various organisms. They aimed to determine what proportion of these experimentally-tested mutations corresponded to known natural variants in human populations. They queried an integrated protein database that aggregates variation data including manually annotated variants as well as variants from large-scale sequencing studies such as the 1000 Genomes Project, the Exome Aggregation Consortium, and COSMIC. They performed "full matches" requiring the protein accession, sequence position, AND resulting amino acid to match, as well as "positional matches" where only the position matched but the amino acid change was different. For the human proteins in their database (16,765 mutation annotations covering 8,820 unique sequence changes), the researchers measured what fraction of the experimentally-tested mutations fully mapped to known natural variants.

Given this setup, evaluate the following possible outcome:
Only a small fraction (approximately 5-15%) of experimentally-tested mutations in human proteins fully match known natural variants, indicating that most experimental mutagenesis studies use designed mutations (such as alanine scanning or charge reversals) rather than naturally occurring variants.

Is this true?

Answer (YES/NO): YES